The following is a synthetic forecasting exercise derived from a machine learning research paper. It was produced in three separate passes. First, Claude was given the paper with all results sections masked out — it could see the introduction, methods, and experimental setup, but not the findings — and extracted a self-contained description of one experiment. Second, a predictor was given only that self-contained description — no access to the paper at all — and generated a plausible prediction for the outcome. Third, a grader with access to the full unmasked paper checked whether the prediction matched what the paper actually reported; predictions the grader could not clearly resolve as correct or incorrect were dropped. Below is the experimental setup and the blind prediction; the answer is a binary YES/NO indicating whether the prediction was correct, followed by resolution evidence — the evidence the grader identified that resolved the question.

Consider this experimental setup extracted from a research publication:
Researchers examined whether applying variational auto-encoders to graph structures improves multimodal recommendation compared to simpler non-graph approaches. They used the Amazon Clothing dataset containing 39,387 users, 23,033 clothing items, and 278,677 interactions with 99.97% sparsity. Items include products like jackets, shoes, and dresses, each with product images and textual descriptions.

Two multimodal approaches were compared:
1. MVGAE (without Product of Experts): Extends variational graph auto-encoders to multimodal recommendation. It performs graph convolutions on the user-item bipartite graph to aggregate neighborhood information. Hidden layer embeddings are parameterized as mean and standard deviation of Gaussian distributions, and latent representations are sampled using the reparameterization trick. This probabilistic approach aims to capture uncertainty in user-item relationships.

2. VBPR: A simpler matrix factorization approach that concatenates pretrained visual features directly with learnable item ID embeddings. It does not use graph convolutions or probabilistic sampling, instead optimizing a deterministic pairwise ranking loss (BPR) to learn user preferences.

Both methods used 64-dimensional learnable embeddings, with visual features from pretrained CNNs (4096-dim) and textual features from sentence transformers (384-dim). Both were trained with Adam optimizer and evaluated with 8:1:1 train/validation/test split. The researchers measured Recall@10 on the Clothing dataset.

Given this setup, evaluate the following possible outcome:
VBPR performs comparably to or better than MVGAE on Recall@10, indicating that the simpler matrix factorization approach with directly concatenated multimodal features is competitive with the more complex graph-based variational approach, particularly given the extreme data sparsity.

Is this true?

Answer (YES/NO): YES